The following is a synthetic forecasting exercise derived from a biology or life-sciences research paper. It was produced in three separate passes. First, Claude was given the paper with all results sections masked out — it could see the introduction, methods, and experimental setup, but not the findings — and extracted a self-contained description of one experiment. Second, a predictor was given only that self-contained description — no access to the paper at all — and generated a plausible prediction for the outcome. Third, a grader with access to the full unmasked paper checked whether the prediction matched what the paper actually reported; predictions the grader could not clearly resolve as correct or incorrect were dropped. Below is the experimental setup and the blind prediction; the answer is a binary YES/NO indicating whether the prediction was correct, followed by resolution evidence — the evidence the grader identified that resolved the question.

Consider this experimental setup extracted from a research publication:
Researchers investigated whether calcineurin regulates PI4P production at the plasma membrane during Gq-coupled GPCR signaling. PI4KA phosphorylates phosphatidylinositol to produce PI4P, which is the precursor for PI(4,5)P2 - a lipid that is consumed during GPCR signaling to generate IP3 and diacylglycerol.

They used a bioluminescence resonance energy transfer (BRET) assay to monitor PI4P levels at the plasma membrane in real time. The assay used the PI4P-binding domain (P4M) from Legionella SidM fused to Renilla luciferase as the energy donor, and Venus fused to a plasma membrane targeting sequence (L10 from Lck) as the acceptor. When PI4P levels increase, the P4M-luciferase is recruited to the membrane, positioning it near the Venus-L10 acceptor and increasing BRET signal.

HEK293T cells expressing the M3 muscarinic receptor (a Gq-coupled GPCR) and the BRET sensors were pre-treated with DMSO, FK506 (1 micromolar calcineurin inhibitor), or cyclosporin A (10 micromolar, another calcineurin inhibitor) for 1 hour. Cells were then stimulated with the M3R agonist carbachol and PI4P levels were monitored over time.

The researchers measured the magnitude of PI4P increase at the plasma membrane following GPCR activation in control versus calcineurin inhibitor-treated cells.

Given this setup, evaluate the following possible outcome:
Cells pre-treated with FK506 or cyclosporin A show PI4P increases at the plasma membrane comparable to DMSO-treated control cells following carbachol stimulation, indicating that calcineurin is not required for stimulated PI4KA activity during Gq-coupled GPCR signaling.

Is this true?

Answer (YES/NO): NO